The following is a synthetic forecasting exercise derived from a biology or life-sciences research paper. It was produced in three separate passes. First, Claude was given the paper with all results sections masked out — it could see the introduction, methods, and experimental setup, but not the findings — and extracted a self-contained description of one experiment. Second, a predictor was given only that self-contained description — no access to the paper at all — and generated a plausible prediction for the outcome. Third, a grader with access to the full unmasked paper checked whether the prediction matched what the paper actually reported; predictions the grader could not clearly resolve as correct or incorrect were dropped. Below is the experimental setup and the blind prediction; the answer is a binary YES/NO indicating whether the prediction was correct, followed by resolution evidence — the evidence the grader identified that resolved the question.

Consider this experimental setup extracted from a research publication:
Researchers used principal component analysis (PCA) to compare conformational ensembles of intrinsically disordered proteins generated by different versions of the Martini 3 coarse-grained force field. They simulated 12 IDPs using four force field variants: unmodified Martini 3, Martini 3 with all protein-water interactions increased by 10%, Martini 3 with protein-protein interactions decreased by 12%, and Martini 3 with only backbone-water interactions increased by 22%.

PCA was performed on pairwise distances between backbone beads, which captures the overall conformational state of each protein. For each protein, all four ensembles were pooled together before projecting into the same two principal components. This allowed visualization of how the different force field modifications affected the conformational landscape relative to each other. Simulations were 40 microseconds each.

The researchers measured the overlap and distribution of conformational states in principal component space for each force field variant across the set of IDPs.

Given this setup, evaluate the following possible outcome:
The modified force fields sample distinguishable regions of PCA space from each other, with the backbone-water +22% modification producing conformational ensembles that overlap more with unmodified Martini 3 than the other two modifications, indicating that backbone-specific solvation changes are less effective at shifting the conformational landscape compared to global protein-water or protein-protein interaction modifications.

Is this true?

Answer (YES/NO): NO